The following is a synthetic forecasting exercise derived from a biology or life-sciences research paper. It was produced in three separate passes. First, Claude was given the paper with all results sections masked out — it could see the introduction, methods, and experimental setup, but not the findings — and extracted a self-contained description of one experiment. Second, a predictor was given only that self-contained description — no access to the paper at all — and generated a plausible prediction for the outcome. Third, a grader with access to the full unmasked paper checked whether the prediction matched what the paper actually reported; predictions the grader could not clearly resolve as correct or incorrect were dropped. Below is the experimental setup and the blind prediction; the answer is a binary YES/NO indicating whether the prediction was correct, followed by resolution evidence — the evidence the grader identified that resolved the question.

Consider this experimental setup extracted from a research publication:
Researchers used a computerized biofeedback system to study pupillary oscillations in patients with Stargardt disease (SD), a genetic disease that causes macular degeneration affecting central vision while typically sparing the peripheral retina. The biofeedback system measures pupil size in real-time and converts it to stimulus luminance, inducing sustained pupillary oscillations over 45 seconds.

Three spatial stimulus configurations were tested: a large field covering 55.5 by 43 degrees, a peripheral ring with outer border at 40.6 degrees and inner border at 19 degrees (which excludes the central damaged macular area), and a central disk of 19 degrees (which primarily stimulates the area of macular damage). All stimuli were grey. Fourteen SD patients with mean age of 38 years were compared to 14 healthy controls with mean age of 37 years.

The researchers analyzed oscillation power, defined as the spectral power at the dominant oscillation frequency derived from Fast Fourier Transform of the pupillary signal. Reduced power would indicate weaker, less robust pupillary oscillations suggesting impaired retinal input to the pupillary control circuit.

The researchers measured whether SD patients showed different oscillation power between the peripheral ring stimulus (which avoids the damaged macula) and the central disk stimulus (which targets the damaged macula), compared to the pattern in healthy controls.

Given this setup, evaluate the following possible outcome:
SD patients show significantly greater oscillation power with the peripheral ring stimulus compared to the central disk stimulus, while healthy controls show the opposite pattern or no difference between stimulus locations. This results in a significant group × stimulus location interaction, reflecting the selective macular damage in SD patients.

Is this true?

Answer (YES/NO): NO